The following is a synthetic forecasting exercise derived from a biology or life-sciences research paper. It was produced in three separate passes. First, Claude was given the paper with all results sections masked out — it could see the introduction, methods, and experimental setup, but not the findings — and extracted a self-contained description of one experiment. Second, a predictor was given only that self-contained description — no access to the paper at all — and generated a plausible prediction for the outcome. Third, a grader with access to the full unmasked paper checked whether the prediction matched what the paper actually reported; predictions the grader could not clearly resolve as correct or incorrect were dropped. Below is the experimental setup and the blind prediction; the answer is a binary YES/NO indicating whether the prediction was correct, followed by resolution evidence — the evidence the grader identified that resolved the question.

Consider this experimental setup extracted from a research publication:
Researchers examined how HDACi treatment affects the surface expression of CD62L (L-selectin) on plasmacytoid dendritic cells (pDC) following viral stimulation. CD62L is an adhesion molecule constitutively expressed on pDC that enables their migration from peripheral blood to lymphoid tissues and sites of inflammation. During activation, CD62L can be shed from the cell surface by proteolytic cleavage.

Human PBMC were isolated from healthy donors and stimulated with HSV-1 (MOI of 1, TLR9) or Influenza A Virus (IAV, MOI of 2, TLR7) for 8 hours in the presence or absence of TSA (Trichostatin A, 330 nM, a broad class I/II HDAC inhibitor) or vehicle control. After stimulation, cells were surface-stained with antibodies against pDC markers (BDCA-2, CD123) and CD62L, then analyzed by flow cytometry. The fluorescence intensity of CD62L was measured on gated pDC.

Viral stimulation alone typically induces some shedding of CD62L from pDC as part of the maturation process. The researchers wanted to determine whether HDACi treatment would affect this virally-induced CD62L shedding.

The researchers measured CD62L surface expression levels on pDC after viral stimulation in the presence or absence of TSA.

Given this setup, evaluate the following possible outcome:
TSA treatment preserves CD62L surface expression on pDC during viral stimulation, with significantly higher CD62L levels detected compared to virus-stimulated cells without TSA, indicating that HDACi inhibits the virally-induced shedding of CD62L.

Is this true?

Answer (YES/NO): NO